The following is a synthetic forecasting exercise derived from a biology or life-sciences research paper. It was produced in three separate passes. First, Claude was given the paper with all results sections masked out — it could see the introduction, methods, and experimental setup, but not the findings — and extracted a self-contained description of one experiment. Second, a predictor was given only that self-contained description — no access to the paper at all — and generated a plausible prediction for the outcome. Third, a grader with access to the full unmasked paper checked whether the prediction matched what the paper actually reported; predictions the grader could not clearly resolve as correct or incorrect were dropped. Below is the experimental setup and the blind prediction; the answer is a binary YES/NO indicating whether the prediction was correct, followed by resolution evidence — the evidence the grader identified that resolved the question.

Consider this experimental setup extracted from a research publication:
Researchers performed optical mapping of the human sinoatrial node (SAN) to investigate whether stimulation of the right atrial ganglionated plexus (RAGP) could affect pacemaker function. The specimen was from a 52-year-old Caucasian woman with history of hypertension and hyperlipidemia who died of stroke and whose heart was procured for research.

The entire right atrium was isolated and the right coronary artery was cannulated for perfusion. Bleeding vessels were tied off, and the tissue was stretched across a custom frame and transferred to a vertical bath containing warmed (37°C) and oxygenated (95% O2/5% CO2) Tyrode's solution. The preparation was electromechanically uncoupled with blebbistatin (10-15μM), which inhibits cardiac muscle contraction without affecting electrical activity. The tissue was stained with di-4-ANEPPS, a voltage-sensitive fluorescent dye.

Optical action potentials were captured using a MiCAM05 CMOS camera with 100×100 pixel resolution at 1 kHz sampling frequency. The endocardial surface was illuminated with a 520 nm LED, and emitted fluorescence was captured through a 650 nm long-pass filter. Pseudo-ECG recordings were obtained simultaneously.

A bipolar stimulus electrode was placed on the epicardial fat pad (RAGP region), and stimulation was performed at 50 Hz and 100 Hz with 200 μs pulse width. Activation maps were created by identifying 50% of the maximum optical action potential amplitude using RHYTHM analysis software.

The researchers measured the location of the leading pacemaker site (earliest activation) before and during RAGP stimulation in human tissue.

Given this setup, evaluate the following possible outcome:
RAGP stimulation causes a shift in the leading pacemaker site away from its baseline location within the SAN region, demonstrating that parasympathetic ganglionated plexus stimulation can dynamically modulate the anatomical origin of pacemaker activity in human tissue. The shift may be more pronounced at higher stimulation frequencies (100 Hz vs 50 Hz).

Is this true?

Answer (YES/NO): YES